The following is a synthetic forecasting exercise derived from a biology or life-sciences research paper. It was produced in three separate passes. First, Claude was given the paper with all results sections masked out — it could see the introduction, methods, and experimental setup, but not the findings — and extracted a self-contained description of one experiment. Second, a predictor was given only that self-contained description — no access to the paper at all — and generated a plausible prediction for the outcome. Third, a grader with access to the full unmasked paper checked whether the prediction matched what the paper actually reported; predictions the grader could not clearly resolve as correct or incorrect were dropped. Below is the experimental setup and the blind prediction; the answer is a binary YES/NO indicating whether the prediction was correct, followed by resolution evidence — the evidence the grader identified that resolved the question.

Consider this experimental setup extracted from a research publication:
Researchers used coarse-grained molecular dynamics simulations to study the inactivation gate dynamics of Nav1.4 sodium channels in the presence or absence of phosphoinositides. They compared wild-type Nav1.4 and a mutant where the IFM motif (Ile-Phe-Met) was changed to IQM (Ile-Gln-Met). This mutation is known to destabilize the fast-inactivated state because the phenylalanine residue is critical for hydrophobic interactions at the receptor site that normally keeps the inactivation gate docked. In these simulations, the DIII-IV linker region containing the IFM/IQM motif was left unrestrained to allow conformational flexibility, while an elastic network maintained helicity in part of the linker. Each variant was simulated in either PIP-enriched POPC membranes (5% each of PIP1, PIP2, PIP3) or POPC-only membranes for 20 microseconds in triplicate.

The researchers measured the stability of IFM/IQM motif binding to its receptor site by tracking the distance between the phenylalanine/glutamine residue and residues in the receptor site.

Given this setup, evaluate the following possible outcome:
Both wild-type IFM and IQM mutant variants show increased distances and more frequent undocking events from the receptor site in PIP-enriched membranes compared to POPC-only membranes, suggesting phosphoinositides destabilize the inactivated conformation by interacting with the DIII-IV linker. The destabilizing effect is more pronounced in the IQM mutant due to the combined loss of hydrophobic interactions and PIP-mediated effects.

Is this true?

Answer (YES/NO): NO